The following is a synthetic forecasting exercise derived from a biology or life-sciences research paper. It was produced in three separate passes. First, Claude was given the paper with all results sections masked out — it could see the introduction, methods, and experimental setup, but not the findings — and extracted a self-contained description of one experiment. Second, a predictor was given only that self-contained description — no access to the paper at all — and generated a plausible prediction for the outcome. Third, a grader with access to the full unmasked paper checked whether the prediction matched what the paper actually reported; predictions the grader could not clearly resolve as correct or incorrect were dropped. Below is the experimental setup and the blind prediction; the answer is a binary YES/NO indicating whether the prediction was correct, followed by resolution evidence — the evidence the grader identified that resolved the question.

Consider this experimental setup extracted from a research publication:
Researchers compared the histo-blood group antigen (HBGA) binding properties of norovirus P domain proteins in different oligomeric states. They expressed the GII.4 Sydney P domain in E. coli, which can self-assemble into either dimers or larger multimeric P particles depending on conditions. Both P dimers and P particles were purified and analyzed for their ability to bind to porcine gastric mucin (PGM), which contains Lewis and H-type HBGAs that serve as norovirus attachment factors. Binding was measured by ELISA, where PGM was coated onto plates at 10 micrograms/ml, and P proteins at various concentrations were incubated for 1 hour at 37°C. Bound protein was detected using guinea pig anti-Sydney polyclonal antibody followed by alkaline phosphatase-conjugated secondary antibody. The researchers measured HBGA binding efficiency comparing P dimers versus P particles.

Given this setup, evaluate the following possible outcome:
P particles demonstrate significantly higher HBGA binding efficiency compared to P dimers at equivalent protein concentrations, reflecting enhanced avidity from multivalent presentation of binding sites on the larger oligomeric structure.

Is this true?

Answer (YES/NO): YES